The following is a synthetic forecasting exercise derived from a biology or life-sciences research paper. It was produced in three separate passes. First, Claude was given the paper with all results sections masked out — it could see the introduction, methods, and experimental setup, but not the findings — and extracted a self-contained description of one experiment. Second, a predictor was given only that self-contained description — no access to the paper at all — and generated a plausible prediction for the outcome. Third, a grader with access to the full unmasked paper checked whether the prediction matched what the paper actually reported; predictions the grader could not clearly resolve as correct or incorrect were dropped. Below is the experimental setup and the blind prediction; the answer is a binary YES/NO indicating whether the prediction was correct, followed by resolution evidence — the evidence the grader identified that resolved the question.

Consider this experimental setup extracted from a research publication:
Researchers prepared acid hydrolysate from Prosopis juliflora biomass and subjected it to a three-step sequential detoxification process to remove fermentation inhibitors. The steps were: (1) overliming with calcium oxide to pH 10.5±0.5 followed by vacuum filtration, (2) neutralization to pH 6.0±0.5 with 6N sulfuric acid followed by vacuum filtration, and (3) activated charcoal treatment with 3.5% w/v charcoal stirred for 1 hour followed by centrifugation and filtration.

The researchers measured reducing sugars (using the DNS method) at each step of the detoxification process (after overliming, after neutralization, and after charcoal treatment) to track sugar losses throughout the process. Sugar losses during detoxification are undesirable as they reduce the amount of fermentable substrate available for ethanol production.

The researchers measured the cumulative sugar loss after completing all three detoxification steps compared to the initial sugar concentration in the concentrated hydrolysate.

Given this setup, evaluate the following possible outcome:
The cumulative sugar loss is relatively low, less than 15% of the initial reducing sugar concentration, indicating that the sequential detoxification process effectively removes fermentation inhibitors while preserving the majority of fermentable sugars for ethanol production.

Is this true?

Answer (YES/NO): YES